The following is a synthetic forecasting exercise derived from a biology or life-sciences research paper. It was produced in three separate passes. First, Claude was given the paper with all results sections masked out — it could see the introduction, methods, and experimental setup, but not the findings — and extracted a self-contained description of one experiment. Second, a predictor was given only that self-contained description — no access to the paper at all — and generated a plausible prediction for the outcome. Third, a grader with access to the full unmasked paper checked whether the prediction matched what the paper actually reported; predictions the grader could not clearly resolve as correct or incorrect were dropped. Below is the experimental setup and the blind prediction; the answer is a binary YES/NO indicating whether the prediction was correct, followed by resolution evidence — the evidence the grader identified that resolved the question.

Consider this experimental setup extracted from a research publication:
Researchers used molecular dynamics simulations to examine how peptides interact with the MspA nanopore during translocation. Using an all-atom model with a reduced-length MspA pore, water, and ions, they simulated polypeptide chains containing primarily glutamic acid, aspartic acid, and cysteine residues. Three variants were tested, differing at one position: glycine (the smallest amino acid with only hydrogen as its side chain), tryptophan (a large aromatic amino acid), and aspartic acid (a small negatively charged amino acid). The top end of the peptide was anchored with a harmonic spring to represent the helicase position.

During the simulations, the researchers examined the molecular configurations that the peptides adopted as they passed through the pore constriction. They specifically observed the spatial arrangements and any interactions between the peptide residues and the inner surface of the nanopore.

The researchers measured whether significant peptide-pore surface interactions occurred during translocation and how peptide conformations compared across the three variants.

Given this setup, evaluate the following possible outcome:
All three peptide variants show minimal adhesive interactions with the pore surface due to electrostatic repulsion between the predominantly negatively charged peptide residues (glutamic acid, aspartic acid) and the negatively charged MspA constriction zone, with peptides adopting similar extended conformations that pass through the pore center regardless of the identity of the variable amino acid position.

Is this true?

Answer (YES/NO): NO